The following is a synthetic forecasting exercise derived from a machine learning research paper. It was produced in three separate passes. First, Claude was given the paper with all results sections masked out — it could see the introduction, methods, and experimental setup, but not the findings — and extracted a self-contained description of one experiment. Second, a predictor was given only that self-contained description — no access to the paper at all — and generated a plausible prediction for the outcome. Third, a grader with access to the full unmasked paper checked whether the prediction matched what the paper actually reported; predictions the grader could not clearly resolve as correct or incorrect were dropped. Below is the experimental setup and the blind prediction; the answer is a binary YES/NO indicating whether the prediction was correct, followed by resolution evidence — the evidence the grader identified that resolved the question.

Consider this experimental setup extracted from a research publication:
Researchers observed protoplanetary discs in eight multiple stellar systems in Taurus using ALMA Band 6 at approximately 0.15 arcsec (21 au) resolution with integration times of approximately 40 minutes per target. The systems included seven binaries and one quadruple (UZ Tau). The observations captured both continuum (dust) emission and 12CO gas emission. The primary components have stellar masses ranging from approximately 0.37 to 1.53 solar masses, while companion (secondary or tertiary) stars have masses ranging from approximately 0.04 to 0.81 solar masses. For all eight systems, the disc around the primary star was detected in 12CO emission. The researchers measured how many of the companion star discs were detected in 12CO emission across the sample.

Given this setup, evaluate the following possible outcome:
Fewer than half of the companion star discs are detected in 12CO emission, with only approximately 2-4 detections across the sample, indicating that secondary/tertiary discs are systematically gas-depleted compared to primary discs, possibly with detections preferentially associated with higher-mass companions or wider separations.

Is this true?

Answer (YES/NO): NO